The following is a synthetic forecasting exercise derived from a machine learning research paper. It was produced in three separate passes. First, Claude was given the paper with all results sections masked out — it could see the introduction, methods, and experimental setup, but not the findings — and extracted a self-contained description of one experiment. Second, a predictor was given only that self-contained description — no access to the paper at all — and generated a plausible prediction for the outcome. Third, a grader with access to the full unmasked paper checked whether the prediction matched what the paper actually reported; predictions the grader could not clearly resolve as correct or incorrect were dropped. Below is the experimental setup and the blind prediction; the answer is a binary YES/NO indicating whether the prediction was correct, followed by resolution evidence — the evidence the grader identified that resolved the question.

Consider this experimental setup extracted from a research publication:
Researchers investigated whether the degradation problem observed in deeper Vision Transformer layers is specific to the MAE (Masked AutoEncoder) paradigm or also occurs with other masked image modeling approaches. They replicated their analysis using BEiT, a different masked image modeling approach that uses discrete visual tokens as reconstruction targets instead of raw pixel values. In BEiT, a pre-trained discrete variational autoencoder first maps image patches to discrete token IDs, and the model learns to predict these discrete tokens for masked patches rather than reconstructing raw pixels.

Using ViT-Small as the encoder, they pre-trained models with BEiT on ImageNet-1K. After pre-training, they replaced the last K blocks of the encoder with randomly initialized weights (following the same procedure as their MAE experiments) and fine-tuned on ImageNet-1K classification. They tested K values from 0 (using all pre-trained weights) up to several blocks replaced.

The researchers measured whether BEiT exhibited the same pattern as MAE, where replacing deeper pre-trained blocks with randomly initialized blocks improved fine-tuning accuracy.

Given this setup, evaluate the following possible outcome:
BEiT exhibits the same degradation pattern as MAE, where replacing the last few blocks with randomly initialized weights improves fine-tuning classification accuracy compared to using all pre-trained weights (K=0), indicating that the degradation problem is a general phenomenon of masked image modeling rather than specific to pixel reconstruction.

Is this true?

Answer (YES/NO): YES